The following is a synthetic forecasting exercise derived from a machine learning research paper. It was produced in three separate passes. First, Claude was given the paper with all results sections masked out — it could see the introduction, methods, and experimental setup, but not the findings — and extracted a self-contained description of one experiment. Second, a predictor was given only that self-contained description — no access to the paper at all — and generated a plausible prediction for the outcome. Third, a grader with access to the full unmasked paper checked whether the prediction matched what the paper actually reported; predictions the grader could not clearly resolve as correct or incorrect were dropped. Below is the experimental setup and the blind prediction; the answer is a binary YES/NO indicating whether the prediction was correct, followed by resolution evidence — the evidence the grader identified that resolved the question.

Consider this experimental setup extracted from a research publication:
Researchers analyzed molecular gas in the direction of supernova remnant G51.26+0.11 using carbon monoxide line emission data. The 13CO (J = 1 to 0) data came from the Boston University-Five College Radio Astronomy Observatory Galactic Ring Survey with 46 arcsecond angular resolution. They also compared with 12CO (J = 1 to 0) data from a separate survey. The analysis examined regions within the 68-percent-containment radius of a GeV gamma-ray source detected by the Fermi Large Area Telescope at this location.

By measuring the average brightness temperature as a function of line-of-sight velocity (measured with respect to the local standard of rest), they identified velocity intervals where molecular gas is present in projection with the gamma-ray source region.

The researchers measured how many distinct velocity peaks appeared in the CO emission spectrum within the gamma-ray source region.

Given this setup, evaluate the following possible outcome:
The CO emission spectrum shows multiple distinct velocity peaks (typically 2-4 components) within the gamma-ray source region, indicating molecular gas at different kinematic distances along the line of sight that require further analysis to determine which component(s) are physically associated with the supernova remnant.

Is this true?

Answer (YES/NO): YES